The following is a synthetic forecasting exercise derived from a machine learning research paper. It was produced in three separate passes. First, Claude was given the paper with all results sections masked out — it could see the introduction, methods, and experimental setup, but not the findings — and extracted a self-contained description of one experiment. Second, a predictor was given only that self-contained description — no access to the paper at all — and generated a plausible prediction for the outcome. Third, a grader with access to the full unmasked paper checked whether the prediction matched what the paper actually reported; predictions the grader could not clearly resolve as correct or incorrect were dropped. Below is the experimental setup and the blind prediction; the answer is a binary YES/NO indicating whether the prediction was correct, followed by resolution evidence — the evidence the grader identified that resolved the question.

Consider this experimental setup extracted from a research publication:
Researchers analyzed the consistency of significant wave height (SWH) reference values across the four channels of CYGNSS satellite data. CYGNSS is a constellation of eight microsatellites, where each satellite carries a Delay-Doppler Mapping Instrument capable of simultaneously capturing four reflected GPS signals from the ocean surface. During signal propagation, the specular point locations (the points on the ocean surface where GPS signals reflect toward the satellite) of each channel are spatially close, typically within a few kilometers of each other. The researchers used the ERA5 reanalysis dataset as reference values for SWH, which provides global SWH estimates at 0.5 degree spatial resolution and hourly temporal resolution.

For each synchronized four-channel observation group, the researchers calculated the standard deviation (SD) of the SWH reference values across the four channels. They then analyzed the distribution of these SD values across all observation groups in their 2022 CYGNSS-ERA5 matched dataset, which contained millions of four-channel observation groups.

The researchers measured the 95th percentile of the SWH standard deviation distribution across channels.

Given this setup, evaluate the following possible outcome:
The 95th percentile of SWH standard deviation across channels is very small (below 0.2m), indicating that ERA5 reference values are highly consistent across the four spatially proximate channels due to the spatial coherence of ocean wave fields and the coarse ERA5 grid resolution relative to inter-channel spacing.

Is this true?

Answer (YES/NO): NO